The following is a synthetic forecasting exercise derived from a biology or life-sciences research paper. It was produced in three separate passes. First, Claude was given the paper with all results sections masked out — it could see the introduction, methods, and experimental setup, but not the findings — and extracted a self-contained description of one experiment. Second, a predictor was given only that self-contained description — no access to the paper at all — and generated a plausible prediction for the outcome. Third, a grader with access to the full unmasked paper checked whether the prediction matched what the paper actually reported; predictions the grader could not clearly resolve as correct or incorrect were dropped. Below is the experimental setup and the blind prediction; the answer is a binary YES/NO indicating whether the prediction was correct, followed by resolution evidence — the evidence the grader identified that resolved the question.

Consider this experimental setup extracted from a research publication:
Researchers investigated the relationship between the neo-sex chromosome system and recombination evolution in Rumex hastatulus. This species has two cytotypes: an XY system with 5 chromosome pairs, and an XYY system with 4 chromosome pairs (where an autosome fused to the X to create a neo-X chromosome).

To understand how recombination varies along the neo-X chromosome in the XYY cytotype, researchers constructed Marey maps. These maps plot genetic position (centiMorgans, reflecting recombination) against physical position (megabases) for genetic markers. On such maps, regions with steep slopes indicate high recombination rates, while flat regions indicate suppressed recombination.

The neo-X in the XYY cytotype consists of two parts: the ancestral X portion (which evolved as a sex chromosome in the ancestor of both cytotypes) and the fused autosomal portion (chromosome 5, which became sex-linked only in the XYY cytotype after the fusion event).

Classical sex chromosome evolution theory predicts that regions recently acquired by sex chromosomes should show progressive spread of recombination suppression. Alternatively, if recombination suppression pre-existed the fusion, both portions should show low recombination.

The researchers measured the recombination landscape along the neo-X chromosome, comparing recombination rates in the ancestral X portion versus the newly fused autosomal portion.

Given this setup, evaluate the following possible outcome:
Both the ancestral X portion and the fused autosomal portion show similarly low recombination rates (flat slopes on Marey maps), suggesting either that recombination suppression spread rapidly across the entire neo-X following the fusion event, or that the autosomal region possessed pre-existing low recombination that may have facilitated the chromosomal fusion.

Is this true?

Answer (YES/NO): YES